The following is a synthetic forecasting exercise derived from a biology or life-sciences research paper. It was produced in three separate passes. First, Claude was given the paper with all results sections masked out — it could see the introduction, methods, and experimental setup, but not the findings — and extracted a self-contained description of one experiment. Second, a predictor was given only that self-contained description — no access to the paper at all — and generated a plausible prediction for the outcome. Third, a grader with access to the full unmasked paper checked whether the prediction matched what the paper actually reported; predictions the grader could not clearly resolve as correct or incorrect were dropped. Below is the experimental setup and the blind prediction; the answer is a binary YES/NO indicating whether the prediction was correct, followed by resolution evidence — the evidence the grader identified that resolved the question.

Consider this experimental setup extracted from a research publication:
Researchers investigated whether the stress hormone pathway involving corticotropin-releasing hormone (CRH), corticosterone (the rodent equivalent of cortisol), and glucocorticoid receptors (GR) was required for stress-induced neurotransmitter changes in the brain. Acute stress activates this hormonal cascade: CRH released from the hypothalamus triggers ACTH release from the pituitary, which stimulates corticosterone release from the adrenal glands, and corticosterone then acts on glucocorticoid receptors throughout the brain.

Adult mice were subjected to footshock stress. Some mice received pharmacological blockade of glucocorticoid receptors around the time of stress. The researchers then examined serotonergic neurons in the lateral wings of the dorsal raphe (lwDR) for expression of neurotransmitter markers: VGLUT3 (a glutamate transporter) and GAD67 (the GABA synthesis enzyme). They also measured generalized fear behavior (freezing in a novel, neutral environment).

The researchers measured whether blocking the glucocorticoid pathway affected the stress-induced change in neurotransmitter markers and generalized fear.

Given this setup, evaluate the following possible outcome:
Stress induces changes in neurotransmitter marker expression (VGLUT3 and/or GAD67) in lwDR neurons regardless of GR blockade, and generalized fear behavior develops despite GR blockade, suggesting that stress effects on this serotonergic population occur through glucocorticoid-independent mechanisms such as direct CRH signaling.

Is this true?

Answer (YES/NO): NO